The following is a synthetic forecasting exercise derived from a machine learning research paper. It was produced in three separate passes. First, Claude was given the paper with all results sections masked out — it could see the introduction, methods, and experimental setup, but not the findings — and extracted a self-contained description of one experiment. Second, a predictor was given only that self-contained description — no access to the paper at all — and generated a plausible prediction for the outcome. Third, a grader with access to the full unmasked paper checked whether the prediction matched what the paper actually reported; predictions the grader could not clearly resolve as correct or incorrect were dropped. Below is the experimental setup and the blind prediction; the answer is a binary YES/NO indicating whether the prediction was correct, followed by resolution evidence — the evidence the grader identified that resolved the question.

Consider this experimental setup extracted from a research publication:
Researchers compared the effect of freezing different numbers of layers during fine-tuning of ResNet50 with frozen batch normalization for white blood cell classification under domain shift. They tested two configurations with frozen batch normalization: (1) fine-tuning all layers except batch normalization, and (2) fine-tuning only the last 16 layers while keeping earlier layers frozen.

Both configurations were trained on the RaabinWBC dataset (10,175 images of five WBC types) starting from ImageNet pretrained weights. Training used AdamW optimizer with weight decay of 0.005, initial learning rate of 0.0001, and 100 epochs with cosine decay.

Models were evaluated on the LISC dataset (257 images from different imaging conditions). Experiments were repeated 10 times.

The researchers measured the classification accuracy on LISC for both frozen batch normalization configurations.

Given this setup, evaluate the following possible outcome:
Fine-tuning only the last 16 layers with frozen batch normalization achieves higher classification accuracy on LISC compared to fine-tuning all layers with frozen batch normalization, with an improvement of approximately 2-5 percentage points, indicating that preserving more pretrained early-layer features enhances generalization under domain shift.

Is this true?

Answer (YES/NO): NO